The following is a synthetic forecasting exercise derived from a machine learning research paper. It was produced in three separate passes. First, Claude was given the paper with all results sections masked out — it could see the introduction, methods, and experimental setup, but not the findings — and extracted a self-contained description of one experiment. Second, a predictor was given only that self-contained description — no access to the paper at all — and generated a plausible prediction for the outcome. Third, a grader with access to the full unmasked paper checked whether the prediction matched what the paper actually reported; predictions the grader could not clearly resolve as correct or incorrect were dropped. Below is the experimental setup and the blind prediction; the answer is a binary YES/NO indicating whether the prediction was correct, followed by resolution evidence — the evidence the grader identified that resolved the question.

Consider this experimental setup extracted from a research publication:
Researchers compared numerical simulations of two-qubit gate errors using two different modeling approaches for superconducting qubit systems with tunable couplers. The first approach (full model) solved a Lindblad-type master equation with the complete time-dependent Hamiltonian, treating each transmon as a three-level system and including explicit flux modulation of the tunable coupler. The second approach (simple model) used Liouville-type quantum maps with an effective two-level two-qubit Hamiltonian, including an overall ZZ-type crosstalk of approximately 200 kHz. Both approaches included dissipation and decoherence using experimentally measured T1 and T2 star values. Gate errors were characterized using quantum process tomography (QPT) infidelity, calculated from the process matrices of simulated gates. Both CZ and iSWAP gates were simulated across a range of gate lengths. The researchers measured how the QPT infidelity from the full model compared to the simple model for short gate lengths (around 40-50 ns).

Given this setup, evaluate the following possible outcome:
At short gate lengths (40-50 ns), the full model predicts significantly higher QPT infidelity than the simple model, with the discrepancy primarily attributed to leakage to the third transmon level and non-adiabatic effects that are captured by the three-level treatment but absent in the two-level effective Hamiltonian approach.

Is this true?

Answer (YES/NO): NO